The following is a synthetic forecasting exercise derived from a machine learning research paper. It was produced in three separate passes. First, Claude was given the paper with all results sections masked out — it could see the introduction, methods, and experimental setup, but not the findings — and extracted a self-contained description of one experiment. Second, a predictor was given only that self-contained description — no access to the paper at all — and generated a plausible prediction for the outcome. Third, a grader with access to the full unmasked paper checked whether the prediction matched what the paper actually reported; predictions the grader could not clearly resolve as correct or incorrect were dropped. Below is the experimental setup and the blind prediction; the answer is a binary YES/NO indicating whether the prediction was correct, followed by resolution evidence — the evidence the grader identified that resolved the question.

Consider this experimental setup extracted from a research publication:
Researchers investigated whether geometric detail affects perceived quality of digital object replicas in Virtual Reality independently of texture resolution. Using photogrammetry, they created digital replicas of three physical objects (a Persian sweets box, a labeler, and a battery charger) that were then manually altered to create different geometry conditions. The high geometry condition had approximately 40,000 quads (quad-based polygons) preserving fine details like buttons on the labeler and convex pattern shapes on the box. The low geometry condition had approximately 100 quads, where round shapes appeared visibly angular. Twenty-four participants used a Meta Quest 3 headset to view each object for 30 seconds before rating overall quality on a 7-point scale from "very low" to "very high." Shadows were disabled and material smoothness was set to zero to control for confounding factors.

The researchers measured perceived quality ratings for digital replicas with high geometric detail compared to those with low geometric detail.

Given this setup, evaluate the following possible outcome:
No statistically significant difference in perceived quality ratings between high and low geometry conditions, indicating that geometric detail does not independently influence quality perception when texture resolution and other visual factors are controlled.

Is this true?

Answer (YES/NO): NO